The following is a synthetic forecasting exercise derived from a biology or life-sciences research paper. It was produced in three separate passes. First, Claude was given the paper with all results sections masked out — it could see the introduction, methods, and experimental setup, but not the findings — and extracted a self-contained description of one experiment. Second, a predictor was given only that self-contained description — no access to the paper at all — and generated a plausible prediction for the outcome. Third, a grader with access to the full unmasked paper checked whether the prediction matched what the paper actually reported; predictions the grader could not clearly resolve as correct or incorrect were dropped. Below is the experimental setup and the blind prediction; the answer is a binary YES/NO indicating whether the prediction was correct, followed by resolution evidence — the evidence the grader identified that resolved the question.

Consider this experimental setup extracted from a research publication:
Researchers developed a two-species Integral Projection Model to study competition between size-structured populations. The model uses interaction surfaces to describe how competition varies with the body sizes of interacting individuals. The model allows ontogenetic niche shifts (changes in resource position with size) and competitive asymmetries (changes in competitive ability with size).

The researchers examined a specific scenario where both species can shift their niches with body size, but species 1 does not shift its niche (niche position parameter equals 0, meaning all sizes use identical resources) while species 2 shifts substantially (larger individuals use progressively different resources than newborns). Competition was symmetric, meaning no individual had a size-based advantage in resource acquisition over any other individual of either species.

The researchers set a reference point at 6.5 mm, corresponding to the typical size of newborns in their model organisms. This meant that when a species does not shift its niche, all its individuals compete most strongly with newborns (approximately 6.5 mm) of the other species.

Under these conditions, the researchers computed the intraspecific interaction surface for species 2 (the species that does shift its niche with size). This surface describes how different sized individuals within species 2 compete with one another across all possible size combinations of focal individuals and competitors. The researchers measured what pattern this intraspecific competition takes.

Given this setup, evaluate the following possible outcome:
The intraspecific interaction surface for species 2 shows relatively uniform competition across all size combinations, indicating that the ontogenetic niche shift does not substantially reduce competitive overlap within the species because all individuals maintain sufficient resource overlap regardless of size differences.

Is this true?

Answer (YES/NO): NO